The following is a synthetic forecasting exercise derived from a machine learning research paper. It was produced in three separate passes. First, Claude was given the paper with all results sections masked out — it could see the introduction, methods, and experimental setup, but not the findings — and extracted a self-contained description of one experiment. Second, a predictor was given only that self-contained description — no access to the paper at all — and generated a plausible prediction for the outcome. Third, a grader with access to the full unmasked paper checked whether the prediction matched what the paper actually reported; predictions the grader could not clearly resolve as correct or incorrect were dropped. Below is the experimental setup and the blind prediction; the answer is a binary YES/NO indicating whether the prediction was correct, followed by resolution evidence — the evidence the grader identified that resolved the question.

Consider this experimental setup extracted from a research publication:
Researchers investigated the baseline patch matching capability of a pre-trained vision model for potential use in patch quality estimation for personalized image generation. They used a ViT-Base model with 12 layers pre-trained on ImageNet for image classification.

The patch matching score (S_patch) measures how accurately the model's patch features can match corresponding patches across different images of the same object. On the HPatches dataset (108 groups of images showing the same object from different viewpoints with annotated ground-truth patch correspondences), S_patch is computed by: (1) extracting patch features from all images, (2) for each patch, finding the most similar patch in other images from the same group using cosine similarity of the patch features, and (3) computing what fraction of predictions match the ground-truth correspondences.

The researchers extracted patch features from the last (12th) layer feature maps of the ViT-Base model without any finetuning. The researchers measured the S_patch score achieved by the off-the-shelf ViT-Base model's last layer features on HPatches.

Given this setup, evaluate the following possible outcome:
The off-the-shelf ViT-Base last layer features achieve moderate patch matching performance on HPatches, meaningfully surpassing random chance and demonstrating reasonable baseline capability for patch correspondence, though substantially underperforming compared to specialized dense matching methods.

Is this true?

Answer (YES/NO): YES